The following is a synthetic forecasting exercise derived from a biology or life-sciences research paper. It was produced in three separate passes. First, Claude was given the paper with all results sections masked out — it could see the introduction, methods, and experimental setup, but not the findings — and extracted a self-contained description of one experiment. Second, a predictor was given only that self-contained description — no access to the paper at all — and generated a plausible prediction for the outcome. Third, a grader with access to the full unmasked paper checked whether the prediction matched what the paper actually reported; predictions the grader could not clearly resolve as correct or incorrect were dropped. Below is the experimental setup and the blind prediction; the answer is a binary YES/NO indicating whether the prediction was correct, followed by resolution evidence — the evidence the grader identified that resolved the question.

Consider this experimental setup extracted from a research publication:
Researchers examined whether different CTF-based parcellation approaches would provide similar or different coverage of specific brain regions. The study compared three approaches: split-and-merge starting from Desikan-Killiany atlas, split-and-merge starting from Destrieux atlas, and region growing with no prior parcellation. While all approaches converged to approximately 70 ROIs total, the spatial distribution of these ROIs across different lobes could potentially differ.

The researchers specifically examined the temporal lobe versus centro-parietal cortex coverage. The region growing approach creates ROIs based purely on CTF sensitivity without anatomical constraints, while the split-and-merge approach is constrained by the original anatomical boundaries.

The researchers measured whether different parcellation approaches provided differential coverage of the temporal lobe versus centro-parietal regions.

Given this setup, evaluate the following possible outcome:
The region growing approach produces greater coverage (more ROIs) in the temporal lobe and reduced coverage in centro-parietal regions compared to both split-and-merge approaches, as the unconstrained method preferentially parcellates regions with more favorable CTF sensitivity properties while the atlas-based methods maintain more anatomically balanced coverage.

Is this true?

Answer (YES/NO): NO